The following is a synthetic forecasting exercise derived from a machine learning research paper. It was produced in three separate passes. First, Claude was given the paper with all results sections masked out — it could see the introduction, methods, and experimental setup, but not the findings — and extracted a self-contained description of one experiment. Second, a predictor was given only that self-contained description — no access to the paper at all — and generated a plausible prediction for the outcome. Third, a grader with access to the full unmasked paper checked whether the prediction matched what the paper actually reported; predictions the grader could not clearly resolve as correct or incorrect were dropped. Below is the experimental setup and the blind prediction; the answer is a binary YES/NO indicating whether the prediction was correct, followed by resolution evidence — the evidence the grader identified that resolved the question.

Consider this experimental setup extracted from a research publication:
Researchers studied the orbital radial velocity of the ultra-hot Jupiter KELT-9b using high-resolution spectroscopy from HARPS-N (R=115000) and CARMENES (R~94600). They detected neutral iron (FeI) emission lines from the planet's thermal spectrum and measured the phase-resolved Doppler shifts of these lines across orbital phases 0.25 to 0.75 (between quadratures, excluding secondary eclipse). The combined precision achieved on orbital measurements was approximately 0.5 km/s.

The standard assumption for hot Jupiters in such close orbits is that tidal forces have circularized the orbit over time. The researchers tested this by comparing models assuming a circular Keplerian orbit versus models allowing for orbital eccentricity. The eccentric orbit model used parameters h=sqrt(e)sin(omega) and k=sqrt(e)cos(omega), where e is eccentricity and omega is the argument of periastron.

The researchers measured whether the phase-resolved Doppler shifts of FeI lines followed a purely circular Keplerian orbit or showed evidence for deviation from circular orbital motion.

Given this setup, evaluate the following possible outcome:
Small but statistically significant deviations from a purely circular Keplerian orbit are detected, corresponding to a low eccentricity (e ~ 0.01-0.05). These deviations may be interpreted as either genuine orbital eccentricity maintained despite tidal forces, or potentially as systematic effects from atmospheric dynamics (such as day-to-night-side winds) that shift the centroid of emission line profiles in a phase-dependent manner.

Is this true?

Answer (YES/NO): YES